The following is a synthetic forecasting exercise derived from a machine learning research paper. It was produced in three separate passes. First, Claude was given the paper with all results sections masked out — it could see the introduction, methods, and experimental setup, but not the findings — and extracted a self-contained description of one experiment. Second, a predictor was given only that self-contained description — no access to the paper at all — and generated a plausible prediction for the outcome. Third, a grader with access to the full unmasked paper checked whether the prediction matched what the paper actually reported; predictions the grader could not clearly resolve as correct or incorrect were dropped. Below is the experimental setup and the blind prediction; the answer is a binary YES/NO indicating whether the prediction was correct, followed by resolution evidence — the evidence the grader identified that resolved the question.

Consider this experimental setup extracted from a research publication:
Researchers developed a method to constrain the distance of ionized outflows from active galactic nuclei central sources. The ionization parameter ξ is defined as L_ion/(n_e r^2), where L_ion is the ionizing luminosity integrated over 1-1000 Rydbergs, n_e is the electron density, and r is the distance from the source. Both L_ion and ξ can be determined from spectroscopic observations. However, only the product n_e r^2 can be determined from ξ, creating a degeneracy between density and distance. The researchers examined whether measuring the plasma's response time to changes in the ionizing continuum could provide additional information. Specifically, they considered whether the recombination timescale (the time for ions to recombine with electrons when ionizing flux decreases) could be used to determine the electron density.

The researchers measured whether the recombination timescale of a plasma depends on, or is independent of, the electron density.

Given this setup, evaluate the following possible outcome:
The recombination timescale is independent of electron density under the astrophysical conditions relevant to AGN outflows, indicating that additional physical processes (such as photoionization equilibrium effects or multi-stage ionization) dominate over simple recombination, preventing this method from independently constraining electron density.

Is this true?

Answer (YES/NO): NO